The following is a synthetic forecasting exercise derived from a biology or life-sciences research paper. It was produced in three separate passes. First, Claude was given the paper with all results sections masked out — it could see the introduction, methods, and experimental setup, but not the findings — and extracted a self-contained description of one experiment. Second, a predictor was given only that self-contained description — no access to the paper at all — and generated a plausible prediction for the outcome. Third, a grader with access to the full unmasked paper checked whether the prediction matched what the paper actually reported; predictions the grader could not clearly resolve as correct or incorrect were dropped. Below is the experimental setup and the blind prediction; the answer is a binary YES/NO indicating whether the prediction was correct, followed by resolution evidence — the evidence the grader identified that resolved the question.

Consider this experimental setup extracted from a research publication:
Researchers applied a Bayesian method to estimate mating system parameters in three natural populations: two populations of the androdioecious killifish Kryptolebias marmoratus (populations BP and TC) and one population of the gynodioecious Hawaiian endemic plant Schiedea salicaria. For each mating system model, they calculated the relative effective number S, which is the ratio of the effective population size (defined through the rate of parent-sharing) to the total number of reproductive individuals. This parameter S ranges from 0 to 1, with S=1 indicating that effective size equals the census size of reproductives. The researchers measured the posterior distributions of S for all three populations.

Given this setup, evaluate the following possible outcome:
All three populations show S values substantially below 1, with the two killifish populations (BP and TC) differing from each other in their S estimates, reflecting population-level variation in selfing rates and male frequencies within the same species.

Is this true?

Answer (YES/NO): NO